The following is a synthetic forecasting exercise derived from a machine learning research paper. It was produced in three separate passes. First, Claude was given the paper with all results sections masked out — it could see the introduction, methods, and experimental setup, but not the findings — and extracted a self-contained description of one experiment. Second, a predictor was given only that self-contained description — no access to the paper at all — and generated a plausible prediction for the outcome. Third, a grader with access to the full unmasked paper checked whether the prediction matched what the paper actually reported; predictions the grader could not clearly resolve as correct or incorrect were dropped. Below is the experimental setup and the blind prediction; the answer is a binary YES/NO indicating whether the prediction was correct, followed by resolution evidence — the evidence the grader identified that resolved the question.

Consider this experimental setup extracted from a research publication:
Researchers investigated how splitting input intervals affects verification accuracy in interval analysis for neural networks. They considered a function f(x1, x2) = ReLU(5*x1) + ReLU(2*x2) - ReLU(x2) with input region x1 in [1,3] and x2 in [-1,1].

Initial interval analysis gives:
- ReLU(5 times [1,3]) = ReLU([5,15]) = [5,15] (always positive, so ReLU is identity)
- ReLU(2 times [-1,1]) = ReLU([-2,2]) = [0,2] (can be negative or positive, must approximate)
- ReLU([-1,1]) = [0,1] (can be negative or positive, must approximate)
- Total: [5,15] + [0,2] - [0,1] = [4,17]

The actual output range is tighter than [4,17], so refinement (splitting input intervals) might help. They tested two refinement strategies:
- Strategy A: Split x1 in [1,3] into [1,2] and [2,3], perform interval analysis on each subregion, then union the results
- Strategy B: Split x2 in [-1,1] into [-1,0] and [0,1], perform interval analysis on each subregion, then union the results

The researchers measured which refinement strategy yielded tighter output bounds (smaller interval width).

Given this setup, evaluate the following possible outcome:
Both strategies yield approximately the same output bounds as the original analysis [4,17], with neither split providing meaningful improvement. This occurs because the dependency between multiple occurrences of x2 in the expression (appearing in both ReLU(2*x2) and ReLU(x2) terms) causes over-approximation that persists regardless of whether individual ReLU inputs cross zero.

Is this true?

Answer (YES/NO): NO